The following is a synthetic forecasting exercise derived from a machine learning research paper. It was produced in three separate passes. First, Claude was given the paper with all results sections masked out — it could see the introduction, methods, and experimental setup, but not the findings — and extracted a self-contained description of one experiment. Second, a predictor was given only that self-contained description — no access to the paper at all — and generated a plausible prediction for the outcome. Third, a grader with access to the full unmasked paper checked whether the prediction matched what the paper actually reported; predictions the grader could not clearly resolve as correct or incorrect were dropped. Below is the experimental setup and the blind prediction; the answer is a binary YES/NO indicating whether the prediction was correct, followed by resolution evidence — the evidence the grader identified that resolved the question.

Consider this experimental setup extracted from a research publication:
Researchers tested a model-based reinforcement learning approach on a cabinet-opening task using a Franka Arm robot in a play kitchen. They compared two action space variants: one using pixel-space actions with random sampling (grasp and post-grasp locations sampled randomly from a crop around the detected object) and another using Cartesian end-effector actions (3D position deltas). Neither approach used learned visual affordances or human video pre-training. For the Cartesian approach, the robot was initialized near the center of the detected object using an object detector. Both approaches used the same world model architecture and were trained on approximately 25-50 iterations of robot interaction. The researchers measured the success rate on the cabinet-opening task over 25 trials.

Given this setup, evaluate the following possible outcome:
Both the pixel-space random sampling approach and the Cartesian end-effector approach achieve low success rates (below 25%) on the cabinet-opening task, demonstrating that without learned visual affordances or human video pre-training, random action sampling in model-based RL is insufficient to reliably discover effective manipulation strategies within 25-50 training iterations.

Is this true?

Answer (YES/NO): NO